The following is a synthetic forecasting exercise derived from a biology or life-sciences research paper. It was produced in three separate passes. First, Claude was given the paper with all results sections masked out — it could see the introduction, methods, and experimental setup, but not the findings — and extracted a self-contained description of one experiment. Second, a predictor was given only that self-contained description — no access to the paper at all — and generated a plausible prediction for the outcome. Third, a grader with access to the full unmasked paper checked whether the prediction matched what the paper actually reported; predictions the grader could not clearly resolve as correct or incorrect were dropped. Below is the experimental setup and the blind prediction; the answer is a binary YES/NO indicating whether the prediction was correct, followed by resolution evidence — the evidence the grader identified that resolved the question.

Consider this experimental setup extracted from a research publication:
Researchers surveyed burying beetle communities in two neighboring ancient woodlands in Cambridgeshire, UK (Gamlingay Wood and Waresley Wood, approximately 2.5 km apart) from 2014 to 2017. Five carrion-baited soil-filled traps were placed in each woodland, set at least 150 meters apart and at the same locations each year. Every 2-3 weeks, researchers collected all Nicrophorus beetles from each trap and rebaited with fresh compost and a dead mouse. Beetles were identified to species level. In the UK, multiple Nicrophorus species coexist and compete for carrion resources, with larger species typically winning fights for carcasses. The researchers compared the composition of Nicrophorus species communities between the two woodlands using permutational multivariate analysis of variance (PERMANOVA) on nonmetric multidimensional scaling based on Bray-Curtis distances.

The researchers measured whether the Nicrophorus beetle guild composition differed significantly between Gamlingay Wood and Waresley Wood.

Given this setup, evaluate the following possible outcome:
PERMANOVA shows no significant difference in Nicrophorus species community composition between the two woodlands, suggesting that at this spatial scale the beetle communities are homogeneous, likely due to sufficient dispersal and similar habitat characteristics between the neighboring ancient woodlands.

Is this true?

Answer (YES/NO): NO